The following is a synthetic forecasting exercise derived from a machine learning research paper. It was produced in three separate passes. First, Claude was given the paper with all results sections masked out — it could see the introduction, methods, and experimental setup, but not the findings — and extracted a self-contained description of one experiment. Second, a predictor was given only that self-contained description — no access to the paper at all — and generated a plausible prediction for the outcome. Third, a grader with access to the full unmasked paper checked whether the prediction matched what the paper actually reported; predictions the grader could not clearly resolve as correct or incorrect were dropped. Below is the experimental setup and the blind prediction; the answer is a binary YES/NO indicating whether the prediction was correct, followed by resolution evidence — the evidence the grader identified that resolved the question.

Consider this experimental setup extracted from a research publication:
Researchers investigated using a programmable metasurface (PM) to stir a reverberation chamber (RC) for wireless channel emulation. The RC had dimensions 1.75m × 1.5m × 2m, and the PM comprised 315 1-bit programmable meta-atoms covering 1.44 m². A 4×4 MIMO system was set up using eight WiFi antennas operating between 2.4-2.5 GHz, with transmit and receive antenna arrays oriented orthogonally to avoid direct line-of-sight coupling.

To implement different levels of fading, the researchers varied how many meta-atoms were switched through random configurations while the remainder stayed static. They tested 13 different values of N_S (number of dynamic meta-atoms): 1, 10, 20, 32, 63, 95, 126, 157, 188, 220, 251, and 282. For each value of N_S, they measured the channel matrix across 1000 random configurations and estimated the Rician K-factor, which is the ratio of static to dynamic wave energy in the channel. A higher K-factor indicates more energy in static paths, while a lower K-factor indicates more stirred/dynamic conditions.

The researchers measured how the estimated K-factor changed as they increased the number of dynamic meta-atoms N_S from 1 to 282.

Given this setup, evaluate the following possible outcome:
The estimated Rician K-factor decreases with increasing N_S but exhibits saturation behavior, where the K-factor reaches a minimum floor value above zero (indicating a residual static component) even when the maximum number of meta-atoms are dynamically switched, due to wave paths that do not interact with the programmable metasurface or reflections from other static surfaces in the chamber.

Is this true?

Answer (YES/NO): YES